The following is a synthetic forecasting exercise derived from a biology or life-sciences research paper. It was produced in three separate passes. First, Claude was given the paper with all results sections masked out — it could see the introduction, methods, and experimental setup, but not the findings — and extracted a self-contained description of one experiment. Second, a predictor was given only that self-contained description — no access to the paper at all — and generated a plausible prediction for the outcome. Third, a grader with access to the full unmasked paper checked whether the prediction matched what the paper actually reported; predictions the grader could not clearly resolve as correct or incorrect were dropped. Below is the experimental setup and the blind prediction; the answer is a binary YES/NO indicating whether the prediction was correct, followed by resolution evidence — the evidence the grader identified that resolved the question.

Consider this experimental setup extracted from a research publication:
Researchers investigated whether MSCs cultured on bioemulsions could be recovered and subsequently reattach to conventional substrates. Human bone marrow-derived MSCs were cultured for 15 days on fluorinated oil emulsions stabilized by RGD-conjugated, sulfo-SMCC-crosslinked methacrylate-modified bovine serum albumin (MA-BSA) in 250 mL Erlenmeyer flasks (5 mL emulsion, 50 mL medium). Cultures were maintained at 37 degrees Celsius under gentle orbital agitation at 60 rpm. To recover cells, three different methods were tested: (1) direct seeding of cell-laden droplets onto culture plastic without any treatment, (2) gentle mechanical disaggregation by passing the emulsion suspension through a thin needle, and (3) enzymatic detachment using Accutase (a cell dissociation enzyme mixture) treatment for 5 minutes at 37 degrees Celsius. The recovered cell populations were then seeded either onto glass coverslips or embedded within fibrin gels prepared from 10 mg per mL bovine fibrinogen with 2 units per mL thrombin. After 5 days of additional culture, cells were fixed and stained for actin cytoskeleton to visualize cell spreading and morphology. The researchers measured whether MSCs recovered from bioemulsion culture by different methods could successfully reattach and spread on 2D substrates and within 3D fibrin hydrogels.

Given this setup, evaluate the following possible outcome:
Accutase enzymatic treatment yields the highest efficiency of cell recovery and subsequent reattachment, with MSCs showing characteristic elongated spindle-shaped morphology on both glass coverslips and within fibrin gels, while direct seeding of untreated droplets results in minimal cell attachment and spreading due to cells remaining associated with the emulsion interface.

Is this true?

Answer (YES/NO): NO